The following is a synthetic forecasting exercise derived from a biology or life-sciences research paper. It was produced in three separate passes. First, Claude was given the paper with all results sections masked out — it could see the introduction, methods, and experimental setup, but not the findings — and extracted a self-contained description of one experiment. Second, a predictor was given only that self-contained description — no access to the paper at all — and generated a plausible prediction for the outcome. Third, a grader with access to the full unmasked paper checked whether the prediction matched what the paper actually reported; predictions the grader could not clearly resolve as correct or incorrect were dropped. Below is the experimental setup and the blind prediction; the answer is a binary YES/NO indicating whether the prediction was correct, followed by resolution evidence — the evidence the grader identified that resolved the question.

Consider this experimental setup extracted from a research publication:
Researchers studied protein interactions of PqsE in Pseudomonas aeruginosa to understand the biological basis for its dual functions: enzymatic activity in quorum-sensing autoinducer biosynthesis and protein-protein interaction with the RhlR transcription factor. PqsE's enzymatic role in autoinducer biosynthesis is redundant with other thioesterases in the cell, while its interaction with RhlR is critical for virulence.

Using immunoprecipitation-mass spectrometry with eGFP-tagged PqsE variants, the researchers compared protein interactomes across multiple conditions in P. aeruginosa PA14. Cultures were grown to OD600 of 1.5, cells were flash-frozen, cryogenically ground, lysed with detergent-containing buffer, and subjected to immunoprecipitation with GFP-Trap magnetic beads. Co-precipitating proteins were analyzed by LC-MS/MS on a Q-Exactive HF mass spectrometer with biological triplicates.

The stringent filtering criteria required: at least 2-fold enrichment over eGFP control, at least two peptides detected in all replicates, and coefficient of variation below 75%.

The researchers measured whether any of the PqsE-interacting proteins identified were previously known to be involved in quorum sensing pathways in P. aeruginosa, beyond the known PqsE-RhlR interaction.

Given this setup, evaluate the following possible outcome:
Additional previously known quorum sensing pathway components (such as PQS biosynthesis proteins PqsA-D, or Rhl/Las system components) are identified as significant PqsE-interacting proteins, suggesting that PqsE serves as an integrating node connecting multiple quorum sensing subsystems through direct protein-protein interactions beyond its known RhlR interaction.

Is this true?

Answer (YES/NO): NO